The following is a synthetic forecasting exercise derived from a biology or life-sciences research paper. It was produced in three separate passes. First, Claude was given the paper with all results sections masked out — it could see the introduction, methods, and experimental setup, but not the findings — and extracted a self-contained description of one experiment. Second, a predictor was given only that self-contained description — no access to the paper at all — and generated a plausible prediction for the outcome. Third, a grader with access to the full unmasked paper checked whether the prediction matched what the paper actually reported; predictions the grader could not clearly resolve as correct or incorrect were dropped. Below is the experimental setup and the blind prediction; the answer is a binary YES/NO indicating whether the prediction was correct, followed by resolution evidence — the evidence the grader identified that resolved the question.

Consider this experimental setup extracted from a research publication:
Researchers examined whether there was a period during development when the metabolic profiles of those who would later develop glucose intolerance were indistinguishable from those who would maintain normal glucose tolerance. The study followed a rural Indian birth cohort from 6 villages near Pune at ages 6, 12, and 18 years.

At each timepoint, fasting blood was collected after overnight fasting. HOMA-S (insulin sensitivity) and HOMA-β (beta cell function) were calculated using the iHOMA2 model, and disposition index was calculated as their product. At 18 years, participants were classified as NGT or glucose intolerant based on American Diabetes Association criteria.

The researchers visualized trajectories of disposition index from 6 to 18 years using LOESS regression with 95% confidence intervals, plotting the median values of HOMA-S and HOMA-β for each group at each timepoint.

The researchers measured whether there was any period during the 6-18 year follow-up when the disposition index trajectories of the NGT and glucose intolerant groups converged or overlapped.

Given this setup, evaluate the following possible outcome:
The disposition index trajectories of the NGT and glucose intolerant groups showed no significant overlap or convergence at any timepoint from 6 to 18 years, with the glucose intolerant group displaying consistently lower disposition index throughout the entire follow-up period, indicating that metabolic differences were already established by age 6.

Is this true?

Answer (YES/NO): NO